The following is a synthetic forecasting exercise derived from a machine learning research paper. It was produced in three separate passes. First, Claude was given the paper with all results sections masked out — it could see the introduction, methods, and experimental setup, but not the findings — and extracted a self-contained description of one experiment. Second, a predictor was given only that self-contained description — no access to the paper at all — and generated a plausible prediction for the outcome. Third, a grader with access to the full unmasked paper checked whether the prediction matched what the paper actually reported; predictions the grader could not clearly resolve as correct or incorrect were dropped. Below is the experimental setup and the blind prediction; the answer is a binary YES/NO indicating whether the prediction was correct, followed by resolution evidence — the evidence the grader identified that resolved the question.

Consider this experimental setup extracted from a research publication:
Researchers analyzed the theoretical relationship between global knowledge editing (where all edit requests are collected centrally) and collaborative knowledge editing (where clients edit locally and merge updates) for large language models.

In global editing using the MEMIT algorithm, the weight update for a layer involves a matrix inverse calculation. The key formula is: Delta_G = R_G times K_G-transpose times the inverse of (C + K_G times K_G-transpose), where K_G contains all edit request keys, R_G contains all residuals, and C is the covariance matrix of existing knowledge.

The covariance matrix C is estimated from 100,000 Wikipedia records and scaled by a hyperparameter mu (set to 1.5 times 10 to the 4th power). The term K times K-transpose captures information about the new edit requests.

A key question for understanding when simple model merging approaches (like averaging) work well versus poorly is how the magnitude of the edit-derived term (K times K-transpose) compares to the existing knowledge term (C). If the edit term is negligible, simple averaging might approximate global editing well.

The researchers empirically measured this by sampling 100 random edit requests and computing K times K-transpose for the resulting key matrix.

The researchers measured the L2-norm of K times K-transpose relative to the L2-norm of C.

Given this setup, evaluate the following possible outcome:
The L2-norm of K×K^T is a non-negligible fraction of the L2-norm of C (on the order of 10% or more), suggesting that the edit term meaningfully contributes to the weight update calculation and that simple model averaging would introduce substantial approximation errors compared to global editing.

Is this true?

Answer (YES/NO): NO